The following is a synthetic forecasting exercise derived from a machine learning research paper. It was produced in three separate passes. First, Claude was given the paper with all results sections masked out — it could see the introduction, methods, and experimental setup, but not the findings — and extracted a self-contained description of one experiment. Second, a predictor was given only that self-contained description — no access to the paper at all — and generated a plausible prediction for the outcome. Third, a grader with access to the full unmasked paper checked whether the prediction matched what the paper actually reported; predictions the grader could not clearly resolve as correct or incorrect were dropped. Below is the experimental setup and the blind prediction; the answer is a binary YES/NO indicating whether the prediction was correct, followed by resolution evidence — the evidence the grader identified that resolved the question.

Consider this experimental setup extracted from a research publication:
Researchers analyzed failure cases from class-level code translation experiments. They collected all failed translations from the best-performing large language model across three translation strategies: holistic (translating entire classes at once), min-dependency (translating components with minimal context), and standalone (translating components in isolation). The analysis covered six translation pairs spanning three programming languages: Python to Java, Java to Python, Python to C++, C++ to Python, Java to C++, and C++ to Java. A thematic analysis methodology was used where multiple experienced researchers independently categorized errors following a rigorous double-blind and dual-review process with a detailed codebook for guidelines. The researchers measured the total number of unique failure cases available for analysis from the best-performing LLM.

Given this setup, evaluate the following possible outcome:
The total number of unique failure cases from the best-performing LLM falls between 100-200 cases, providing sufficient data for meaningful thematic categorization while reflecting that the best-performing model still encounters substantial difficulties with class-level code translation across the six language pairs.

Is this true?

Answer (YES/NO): NO